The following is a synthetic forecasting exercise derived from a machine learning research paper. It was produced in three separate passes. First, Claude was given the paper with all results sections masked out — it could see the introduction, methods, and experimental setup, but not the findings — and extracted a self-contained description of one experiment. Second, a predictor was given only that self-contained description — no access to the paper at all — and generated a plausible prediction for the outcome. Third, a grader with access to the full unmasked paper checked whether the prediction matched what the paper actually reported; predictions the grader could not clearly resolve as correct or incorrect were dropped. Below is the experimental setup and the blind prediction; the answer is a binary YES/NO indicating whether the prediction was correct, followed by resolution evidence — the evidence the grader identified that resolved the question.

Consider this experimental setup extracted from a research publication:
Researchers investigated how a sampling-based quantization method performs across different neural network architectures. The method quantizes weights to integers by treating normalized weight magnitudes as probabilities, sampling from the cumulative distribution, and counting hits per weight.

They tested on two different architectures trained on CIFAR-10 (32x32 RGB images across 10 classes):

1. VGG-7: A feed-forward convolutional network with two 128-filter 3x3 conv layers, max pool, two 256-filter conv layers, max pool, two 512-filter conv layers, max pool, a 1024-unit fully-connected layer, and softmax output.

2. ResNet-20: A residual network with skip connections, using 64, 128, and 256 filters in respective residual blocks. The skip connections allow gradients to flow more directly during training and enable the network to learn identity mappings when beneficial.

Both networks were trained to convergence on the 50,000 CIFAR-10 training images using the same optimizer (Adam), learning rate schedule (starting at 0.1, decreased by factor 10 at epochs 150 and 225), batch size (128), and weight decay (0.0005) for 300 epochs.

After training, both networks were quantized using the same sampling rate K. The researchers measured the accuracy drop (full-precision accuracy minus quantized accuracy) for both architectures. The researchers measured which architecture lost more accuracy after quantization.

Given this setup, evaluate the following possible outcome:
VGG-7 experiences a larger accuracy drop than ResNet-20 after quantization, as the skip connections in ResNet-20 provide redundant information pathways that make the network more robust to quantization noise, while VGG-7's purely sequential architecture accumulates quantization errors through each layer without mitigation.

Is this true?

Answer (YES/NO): NO